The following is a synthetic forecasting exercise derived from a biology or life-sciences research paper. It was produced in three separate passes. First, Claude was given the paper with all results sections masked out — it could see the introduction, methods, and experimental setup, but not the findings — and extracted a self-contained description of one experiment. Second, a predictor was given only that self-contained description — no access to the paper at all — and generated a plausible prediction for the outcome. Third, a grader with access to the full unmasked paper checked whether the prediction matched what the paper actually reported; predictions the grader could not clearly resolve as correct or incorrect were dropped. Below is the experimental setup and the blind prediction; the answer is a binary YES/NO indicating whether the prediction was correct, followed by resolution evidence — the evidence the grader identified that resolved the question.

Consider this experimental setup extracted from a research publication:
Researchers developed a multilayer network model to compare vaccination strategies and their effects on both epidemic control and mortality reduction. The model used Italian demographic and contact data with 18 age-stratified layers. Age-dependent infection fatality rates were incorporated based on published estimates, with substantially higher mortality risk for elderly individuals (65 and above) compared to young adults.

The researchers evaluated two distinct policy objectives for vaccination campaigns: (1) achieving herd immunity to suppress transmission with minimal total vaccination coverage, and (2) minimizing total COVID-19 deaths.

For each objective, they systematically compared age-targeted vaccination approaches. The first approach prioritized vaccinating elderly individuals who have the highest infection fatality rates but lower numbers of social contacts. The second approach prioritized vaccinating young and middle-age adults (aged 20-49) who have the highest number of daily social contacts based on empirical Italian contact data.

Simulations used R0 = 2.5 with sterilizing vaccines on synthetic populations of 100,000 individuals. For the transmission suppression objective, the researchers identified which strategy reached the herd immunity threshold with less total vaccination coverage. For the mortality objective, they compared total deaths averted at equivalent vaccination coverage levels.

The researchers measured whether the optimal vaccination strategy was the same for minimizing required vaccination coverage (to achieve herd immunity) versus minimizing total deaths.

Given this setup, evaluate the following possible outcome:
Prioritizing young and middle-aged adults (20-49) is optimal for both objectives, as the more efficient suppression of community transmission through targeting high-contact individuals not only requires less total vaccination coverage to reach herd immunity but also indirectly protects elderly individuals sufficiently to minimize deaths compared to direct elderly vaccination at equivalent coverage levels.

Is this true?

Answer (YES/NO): NO